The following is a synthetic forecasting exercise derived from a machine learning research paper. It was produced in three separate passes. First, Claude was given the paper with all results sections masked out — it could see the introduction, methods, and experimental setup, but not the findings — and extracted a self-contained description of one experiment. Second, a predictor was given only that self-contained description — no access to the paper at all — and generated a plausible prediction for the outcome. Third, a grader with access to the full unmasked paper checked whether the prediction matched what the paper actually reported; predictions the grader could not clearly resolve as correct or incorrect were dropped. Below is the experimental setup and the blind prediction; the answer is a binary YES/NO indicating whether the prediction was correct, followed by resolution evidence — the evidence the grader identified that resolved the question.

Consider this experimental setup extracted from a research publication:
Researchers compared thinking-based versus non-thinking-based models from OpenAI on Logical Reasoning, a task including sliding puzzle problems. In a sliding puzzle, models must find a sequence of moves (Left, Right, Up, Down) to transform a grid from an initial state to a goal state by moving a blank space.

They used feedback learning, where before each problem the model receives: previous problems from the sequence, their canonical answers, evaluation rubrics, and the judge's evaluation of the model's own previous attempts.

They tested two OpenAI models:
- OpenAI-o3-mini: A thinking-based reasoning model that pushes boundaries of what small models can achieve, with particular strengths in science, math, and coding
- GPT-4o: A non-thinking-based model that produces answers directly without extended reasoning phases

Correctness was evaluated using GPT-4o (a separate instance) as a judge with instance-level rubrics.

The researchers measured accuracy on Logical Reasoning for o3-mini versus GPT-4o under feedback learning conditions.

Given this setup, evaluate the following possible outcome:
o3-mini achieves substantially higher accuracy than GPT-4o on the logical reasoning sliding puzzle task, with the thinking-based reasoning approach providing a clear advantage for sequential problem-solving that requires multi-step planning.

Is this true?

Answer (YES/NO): YES